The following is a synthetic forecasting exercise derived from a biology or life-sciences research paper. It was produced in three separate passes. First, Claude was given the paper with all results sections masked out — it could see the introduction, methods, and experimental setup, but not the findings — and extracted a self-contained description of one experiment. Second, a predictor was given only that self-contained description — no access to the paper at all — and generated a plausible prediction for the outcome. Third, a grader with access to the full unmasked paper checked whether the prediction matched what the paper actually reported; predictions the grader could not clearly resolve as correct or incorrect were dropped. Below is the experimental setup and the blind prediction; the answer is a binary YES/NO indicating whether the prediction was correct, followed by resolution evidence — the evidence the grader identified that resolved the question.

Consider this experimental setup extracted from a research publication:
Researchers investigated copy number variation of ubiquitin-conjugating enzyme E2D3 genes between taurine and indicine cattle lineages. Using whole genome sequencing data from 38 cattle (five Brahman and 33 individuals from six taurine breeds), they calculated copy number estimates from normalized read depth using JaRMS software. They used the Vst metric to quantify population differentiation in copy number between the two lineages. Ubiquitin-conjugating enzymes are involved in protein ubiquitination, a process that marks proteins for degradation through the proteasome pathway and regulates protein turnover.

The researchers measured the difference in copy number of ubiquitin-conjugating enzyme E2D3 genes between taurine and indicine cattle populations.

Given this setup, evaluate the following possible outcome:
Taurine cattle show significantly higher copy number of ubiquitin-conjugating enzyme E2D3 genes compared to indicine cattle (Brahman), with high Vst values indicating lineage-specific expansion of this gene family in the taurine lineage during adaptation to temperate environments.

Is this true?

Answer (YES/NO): YES